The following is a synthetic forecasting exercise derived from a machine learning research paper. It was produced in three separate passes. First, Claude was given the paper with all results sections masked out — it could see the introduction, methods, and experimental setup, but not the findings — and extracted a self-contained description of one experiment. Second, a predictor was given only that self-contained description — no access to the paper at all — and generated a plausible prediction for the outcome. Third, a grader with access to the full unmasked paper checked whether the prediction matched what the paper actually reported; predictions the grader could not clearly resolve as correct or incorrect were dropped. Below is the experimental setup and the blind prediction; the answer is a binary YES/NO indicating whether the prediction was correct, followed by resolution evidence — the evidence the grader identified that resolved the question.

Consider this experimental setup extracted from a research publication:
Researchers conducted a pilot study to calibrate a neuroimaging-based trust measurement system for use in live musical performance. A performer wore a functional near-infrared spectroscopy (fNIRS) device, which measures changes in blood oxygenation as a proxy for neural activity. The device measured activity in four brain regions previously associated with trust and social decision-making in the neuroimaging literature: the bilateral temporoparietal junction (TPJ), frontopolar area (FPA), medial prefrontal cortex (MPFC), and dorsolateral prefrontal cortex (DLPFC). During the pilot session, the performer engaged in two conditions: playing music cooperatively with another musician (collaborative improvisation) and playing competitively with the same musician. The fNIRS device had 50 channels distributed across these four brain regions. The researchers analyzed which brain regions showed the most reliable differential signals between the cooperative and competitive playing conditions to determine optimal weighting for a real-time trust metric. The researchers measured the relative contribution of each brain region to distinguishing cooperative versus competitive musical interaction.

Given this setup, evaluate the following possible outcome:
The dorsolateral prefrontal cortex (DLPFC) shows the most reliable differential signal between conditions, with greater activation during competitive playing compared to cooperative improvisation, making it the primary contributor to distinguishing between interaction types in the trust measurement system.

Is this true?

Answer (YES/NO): NO